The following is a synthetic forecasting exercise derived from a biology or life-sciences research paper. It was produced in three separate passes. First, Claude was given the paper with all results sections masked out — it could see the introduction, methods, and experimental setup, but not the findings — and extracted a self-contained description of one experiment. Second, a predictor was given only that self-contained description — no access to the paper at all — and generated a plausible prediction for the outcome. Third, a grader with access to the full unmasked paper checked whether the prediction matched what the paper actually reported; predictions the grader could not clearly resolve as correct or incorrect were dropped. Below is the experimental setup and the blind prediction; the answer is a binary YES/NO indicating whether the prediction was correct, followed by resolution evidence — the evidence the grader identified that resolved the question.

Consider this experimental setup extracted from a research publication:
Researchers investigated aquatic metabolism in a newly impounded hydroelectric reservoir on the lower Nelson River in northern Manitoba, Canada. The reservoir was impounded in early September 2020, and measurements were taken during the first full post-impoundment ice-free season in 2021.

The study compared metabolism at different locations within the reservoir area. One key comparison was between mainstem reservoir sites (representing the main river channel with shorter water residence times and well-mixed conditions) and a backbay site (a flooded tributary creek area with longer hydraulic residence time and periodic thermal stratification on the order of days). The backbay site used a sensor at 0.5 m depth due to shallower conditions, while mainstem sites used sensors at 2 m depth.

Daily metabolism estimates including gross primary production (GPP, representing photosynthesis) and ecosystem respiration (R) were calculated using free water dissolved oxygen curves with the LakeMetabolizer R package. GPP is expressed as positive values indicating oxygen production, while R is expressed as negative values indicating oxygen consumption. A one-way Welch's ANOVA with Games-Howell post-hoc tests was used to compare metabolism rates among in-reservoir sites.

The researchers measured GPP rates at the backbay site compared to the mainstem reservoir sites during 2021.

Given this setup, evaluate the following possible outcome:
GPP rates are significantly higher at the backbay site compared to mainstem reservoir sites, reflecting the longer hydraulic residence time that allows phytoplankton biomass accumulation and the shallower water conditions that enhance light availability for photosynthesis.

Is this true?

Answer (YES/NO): NO